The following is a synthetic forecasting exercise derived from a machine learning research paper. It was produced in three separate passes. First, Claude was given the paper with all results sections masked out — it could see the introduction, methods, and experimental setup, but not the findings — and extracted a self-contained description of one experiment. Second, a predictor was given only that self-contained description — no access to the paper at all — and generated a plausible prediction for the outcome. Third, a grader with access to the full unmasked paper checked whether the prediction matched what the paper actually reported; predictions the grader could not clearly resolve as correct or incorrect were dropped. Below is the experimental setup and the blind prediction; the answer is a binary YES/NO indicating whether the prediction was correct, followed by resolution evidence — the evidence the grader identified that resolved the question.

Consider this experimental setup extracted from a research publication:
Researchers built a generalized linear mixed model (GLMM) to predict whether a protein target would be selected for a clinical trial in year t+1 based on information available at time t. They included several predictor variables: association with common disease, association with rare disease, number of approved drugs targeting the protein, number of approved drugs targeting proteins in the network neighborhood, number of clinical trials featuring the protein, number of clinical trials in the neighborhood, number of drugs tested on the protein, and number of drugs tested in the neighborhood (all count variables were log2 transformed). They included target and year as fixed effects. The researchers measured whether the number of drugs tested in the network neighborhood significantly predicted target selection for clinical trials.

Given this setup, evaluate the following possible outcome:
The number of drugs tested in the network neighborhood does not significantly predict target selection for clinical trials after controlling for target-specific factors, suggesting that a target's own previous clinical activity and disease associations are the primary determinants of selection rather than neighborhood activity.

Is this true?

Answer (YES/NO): NO